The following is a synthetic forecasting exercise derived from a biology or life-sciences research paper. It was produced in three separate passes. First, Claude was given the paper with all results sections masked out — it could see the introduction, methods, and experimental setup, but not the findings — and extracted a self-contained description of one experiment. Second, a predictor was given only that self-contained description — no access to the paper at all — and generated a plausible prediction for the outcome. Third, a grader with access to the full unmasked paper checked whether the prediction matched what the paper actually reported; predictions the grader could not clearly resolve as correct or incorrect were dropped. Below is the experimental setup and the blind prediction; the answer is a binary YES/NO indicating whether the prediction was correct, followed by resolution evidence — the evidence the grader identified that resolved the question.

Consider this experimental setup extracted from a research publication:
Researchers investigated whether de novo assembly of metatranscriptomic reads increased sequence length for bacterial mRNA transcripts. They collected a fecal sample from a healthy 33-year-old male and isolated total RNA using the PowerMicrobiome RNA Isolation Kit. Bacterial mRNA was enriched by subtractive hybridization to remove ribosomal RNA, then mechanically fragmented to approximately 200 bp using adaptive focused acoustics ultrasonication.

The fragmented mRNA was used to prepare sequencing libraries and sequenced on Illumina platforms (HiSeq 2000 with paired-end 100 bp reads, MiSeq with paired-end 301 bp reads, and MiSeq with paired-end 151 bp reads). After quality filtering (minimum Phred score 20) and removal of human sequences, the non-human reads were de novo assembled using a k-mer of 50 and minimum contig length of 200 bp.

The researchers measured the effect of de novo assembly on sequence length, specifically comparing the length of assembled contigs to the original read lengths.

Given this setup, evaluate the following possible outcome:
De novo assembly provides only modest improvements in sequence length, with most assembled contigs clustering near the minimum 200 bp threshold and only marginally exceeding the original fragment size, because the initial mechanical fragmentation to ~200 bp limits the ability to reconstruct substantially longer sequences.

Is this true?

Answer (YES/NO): NO